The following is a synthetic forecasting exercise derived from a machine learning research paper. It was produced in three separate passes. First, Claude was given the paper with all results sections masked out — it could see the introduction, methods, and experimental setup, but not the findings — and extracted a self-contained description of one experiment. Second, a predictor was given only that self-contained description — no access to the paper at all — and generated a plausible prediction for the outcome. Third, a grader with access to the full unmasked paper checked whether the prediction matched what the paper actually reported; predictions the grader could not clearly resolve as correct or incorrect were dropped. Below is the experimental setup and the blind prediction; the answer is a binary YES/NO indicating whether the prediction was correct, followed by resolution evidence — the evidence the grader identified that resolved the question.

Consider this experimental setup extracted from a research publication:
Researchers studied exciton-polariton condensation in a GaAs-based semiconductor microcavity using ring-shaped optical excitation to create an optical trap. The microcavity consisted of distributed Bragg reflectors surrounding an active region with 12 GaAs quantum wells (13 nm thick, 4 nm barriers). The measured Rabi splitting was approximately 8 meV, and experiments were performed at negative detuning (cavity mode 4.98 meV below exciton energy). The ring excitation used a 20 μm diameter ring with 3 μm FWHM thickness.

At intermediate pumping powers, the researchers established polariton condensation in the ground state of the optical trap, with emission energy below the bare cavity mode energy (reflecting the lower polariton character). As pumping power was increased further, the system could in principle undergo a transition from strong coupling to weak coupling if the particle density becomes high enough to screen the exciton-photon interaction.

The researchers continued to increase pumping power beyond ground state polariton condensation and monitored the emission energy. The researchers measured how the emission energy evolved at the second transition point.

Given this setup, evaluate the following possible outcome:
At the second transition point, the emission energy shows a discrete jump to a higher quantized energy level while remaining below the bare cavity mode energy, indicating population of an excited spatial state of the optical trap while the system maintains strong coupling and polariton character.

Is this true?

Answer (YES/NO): NO